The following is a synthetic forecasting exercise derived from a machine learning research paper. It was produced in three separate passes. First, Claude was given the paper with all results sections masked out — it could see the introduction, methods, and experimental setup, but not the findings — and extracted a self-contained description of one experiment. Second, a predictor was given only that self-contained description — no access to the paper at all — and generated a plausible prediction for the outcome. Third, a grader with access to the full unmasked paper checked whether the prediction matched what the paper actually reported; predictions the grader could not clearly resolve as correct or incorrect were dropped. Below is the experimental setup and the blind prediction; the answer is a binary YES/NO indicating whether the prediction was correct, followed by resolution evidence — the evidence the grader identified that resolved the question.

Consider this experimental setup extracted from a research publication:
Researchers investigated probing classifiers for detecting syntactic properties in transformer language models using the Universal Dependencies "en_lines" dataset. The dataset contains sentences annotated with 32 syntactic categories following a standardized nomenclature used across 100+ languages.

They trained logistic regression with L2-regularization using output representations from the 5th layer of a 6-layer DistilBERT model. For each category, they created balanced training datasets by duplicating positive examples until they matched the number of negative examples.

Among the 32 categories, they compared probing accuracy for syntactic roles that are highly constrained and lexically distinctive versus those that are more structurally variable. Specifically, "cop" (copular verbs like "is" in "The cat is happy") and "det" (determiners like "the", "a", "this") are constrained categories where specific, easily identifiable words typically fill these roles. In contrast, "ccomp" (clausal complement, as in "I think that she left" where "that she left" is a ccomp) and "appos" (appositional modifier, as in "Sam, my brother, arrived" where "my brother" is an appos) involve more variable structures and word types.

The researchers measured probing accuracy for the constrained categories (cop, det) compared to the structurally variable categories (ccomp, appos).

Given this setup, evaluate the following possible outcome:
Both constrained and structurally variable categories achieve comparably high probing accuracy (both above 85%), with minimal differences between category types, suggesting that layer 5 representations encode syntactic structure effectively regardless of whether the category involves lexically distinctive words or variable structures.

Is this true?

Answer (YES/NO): NO